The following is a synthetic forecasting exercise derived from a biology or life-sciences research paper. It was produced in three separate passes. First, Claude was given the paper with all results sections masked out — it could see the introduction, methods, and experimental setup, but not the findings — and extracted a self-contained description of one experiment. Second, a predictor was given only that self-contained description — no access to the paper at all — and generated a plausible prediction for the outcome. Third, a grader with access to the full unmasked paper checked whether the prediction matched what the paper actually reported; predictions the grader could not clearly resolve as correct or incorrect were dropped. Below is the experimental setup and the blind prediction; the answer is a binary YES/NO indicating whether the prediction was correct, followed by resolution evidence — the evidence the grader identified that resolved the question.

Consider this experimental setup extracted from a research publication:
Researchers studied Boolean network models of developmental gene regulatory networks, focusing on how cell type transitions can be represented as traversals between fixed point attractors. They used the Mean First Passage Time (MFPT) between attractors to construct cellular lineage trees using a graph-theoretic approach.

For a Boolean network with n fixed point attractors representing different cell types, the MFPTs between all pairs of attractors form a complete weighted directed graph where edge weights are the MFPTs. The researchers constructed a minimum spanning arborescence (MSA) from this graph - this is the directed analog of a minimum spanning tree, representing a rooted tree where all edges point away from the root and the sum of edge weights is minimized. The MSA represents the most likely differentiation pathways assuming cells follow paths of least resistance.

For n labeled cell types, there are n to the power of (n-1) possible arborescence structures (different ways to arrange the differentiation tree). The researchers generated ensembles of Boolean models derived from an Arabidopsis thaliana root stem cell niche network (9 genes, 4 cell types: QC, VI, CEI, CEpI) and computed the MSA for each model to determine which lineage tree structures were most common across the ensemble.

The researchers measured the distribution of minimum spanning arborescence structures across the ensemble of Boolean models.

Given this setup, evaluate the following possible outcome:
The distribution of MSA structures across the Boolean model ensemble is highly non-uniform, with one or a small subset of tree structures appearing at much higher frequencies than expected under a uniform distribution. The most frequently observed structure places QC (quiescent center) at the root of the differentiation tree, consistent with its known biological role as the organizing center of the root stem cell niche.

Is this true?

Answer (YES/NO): YES